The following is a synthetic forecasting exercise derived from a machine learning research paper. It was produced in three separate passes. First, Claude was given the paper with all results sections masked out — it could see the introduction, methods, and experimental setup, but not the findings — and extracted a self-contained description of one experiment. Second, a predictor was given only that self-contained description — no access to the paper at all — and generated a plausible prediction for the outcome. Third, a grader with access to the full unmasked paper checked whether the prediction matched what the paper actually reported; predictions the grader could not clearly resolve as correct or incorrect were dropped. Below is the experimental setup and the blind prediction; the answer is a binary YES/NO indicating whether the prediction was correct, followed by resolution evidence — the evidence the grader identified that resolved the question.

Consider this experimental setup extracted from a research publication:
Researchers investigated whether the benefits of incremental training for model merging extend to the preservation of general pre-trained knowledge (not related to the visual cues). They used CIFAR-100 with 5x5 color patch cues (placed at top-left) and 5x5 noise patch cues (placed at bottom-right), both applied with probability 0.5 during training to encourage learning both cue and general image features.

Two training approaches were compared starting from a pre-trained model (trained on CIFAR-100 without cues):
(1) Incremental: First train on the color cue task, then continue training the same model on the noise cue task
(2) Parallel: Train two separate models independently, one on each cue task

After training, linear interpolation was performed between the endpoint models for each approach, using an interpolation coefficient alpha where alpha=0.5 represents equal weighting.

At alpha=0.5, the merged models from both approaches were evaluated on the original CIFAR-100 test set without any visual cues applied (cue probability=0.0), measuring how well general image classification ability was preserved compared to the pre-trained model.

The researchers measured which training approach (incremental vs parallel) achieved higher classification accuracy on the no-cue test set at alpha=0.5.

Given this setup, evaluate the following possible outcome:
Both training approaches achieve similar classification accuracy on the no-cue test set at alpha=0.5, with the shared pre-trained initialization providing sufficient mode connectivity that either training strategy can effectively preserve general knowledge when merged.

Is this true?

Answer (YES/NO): NO